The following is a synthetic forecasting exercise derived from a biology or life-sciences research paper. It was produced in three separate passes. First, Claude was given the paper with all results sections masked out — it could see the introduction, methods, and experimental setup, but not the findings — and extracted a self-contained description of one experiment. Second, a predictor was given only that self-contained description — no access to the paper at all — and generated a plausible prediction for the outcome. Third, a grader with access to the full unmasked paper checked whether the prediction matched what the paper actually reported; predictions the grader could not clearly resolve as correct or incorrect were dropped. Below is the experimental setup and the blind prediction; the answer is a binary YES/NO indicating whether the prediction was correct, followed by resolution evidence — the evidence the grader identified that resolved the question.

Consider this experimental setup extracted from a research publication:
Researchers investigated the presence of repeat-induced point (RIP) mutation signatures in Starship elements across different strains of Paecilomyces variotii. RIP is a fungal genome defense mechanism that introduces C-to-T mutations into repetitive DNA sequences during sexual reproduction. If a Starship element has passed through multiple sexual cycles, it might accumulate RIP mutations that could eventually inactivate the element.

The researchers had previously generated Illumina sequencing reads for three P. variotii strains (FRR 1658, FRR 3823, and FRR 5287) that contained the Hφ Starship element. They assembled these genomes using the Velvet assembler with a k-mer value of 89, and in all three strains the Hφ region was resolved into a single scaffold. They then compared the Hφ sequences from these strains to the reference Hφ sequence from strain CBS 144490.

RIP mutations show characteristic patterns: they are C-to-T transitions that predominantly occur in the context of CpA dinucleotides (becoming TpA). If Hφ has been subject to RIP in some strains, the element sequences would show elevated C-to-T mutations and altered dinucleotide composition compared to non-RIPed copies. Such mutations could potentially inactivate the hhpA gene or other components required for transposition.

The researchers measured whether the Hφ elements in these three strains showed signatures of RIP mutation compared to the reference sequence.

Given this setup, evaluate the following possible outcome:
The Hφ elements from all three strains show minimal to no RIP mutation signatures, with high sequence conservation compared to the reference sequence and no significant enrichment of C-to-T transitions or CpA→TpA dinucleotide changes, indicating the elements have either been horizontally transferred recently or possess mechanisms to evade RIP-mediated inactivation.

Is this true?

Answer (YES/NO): NO